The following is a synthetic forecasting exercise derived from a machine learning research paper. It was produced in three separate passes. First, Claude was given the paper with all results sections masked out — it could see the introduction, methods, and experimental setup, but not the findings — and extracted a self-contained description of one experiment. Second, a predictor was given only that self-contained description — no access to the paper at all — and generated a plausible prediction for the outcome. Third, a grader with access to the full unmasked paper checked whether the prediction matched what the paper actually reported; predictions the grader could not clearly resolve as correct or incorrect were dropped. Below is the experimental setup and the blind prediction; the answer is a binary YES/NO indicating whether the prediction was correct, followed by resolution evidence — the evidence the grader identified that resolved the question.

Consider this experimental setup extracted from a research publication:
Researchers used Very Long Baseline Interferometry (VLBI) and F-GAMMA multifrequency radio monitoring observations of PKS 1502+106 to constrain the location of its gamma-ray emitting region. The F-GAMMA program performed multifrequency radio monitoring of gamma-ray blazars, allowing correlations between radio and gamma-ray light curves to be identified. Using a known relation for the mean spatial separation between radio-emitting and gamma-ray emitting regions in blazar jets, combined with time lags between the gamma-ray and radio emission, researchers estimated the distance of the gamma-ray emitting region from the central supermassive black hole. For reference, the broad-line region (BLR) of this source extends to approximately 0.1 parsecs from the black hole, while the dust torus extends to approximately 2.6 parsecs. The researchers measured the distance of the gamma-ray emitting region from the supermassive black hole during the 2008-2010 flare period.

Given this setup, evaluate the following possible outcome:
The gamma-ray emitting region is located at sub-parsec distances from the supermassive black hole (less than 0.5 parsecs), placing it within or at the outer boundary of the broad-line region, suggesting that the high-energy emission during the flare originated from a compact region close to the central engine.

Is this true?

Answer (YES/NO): NO